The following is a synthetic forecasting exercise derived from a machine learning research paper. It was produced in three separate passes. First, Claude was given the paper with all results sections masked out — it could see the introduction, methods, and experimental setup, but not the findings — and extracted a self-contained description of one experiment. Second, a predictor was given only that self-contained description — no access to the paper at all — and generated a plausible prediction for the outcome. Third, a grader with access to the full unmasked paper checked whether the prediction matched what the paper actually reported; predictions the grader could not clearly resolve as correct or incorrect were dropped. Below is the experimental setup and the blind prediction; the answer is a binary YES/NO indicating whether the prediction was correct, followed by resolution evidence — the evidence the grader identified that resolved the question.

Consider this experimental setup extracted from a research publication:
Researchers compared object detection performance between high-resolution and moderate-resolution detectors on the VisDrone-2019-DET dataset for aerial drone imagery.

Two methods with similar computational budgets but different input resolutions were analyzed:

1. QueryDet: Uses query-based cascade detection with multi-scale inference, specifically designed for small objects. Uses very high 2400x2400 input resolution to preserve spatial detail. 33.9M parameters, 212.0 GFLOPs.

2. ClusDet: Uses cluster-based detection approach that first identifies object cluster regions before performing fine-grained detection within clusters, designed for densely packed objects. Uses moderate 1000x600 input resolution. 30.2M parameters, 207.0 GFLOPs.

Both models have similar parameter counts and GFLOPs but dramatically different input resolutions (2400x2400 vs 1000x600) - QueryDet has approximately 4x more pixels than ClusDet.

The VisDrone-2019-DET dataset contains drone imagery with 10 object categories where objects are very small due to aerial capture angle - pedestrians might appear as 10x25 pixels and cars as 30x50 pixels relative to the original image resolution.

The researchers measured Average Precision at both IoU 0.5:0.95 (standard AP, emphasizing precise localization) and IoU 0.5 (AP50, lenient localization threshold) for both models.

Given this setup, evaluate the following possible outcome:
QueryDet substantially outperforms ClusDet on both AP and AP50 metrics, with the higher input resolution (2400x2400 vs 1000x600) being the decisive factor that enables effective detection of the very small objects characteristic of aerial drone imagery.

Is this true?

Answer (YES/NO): NO